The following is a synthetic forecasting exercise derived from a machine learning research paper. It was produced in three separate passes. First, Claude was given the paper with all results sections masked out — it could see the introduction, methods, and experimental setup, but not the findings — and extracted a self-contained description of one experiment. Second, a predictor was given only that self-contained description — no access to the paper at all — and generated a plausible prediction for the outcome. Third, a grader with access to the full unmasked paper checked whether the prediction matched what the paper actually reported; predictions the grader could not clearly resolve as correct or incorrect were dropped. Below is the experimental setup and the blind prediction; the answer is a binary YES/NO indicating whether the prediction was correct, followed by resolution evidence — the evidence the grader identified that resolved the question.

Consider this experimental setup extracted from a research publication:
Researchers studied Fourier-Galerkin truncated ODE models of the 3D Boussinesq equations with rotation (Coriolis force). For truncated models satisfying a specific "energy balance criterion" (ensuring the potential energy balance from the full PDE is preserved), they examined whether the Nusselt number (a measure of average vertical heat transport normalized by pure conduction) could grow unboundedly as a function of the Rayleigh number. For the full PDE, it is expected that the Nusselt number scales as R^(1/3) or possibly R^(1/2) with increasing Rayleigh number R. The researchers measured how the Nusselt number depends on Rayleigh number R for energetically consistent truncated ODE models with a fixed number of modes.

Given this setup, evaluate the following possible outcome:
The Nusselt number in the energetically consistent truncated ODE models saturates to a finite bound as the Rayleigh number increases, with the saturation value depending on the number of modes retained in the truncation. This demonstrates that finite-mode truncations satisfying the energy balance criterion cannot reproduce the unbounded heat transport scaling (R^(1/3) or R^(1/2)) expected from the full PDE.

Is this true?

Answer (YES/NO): YES